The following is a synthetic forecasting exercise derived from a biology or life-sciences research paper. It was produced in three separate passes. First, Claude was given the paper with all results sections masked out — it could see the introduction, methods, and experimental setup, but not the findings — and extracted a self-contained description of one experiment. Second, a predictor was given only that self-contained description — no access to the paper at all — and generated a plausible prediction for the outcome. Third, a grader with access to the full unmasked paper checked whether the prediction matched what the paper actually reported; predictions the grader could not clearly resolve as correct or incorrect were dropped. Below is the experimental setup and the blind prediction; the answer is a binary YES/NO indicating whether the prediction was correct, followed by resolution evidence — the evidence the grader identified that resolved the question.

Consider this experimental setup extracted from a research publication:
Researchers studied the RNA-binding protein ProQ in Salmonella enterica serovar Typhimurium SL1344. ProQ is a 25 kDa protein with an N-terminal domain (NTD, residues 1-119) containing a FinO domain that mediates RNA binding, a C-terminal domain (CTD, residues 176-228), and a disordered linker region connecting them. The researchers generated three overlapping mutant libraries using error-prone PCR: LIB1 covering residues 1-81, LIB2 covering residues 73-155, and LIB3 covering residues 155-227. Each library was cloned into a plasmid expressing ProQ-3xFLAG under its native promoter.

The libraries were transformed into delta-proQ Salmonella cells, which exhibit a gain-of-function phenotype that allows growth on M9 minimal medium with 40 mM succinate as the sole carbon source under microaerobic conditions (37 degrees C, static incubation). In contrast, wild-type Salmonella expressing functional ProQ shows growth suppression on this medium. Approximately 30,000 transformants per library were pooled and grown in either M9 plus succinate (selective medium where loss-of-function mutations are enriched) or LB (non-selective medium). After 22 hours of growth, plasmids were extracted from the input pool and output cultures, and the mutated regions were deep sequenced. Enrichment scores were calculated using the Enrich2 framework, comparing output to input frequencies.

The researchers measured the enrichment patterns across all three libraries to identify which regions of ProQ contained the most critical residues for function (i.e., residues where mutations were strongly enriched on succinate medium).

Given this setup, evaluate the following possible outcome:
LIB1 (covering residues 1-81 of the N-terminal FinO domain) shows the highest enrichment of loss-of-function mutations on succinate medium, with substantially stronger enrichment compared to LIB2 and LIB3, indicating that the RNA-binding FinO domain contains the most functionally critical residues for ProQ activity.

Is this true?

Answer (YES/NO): NO